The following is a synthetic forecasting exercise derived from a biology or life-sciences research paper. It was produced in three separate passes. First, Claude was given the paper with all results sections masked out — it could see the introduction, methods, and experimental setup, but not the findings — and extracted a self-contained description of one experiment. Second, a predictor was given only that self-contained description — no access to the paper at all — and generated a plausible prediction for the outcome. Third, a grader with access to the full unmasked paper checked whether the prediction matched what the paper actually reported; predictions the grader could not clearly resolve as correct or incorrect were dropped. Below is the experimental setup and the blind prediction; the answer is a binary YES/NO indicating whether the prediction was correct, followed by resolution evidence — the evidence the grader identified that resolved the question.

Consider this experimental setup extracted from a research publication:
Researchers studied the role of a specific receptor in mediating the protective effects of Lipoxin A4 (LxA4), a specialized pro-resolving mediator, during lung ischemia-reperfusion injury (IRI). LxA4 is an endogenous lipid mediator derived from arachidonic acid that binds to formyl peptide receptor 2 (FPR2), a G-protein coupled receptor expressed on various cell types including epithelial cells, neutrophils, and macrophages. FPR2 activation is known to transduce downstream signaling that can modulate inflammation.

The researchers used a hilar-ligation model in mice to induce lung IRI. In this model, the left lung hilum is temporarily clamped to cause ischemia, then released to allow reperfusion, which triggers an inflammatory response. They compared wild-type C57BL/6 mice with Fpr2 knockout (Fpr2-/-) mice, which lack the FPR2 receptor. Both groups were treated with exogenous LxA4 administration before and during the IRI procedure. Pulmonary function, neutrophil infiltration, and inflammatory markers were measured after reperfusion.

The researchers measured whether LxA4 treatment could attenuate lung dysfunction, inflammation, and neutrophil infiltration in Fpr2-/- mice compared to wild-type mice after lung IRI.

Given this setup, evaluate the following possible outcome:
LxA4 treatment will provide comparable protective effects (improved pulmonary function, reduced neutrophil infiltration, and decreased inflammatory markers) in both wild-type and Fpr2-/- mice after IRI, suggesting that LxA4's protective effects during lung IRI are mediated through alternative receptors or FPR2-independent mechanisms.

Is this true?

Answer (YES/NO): NO